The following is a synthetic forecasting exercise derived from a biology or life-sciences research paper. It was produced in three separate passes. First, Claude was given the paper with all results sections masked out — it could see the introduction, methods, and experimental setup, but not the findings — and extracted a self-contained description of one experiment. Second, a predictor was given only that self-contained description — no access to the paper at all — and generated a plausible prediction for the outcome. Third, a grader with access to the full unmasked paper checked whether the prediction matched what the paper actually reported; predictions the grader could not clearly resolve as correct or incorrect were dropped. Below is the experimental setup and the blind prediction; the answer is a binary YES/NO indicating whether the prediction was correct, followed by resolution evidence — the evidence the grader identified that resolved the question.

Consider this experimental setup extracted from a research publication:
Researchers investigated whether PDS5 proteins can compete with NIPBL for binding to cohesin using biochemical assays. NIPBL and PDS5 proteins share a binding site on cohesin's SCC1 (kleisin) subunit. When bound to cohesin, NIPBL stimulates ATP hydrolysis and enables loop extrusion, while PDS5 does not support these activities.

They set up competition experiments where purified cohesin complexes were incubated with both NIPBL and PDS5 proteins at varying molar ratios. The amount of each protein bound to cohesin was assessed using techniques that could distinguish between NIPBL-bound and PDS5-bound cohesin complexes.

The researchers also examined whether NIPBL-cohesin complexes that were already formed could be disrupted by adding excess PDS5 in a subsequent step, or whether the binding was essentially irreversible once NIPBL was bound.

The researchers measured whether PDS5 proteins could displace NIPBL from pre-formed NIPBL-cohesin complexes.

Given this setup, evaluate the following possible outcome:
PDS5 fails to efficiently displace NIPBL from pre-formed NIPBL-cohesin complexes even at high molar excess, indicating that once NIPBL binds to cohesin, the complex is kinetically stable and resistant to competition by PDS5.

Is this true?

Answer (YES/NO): NO